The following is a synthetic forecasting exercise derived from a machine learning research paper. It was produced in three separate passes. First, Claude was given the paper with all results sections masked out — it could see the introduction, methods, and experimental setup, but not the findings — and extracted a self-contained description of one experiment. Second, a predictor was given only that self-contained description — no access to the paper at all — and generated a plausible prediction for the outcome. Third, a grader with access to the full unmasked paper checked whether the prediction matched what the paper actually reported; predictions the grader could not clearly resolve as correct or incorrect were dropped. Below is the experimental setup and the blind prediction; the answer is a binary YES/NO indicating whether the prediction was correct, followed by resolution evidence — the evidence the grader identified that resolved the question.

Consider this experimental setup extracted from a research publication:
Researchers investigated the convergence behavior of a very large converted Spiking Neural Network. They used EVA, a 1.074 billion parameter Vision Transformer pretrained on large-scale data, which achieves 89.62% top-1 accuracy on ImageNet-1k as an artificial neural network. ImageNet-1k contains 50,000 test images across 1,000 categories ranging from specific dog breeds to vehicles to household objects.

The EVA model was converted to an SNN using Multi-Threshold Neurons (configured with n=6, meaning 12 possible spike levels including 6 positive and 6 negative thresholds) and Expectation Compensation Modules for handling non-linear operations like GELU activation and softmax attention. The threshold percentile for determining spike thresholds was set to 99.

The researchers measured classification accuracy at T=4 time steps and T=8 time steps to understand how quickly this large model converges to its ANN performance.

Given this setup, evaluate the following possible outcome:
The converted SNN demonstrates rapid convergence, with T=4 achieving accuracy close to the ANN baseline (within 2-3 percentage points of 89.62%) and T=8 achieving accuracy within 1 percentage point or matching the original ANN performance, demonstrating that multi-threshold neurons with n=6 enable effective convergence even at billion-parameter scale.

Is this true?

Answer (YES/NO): YES